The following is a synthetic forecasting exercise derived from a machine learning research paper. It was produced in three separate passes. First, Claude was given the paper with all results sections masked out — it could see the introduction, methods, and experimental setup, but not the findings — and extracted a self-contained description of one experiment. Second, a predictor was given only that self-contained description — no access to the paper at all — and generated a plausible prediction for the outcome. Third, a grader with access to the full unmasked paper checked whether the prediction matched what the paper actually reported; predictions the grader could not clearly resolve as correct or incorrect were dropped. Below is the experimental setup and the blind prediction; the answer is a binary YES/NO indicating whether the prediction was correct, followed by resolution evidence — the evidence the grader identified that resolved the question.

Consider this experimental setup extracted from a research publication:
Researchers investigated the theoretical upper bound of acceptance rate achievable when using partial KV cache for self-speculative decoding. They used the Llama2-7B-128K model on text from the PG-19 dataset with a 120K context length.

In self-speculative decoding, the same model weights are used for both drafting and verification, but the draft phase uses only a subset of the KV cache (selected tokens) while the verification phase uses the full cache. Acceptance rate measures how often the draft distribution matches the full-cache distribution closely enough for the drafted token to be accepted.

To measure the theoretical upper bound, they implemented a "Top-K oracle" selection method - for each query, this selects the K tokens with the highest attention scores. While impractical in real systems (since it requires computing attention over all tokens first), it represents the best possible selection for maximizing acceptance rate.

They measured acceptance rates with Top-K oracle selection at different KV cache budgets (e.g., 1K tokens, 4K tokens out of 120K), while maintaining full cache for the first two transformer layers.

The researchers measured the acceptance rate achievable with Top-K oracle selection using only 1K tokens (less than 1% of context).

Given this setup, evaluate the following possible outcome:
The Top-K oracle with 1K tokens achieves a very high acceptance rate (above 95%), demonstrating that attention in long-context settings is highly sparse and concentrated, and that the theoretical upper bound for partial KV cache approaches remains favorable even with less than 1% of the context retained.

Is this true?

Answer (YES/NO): YES